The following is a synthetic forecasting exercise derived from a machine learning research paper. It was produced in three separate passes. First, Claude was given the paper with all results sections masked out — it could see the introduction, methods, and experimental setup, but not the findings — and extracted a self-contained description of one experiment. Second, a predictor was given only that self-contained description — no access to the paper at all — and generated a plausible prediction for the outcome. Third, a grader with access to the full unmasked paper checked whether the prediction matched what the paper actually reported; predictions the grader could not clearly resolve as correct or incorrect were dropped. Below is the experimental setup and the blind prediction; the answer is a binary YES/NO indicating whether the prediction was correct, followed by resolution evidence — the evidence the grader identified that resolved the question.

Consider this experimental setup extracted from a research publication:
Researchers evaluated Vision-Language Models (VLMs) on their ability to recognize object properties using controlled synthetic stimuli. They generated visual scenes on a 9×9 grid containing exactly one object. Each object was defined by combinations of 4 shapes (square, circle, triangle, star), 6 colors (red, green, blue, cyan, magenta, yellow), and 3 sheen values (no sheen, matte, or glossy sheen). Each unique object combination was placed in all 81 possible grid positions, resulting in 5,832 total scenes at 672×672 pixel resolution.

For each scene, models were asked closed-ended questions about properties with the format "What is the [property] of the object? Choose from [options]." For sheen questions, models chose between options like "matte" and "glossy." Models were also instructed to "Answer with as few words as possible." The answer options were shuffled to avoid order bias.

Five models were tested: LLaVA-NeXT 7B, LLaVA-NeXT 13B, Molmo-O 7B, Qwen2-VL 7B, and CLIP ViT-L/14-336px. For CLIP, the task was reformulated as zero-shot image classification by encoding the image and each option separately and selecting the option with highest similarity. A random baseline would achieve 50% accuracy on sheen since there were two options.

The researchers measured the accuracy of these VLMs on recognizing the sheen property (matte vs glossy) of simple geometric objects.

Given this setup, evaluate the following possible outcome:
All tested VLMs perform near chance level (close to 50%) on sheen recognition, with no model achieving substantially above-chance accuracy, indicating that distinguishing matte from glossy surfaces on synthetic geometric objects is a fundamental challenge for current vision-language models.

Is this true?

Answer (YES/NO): NO